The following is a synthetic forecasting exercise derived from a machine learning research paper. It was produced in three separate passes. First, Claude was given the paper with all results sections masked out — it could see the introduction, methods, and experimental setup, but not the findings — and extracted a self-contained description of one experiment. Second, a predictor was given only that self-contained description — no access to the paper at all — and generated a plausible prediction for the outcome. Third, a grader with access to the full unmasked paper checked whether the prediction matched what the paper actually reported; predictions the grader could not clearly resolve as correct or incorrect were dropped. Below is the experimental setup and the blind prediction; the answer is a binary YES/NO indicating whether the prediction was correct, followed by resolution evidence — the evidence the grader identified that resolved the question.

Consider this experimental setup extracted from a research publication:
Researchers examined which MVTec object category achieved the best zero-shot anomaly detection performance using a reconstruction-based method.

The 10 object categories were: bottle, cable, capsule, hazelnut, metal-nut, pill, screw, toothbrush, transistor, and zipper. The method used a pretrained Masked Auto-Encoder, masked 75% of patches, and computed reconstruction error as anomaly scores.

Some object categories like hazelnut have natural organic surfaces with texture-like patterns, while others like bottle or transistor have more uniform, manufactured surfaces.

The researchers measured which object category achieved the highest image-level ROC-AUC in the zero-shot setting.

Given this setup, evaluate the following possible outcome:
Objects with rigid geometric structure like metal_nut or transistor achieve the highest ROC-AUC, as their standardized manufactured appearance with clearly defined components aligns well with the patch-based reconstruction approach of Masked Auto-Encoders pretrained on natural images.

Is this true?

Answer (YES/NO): NO